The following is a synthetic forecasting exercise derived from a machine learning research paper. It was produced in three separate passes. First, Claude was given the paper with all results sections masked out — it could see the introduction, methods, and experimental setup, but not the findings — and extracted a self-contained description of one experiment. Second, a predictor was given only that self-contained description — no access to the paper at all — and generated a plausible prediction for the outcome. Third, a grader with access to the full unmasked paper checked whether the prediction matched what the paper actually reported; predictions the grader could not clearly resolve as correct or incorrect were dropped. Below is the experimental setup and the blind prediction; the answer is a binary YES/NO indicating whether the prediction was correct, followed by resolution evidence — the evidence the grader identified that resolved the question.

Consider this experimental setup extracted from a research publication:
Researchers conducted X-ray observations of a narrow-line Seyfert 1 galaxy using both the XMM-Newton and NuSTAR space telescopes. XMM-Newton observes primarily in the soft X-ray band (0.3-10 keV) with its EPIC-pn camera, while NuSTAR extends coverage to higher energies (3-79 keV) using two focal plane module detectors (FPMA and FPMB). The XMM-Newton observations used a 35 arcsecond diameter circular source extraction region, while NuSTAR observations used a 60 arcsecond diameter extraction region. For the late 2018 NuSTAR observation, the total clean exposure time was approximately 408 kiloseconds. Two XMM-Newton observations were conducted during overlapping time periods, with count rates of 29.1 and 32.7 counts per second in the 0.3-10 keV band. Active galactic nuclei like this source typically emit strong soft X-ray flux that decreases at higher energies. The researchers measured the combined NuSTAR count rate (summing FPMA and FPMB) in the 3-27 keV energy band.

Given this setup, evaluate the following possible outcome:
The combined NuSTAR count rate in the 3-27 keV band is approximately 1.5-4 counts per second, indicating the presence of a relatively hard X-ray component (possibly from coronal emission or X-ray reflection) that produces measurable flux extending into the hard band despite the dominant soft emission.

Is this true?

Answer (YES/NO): NO